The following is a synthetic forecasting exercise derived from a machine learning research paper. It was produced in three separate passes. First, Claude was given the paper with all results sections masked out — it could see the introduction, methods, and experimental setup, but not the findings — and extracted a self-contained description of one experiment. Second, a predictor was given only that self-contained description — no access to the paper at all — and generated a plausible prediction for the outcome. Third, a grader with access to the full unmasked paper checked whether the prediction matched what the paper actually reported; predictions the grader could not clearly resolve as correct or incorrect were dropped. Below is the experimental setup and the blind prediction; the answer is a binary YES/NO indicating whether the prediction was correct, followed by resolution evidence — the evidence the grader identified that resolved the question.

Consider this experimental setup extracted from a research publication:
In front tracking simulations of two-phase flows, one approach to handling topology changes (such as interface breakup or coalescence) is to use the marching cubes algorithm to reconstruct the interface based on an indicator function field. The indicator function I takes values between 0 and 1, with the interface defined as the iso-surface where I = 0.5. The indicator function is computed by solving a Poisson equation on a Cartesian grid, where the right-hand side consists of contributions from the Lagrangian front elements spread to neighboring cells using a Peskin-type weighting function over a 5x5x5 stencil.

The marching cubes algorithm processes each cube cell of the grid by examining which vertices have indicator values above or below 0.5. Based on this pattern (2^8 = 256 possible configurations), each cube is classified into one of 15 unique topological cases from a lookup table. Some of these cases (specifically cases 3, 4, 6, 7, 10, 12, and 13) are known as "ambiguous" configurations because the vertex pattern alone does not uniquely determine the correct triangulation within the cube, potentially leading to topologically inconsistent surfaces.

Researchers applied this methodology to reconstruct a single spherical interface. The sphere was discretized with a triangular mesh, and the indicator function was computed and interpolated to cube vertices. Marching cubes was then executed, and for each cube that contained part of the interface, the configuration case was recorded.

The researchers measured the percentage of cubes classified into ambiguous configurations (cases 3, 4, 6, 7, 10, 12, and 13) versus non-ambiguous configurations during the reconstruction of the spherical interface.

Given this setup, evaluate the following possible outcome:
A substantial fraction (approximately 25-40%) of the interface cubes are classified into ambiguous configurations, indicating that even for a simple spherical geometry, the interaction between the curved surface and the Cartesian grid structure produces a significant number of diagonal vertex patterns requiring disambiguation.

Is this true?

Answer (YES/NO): NO